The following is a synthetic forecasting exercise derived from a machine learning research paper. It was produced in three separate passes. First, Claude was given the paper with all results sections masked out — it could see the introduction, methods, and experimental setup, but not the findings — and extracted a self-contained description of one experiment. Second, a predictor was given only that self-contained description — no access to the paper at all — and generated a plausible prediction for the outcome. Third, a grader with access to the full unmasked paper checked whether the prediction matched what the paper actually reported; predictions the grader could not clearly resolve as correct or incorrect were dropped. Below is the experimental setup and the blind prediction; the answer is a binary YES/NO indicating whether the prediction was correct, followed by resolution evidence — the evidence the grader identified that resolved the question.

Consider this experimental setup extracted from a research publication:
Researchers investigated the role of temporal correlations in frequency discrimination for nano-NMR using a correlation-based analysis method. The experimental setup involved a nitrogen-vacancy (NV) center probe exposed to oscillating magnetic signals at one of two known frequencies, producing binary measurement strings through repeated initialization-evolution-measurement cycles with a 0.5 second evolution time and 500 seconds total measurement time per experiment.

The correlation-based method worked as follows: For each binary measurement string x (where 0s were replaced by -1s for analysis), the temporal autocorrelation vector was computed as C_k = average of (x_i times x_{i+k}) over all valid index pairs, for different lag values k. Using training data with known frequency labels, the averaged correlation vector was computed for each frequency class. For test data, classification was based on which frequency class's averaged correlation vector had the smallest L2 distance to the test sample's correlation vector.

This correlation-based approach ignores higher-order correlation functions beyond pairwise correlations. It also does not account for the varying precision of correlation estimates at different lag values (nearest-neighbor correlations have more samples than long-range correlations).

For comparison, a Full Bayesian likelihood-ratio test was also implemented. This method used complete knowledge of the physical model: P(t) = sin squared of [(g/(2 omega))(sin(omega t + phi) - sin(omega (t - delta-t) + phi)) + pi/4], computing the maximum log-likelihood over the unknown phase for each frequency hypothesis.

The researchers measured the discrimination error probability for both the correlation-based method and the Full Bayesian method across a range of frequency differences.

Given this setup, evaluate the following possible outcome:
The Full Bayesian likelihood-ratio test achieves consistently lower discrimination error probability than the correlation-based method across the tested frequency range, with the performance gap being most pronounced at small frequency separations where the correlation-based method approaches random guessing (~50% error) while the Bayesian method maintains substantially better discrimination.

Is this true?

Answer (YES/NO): NO